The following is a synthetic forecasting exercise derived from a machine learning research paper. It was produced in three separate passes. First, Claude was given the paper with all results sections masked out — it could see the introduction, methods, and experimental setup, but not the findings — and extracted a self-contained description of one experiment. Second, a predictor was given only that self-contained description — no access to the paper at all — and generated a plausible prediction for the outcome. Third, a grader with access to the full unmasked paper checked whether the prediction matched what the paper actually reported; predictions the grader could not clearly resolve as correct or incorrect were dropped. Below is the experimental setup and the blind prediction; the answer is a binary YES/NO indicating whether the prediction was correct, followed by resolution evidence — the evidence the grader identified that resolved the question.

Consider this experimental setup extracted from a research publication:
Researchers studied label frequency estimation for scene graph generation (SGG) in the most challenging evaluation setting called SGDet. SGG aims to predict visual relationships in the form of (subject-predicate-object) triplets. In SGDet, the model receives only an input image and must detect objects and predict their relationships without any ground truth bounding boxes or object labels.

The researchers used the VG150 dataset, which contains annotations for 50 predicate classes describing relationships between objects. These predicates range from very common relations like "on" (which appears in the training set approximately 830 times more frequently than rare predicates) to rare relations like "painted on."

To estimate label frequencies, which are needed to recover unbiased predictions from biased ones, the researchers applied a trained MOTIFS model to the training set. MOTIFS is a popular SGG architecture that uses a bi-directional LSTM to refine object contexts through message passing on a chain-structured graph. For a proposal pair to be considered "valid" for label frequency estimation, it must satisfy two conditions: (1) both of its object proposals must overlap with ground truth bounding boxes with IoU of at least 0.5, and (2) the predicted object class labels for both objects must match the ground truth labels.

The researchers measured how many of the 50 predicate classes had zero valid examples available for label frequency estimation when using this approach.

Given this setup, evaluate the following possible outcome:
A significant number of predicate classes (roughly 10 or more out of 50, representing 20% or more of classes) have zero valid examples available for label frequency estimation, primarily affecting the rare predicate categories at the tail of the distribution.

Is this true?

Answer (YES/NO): NO